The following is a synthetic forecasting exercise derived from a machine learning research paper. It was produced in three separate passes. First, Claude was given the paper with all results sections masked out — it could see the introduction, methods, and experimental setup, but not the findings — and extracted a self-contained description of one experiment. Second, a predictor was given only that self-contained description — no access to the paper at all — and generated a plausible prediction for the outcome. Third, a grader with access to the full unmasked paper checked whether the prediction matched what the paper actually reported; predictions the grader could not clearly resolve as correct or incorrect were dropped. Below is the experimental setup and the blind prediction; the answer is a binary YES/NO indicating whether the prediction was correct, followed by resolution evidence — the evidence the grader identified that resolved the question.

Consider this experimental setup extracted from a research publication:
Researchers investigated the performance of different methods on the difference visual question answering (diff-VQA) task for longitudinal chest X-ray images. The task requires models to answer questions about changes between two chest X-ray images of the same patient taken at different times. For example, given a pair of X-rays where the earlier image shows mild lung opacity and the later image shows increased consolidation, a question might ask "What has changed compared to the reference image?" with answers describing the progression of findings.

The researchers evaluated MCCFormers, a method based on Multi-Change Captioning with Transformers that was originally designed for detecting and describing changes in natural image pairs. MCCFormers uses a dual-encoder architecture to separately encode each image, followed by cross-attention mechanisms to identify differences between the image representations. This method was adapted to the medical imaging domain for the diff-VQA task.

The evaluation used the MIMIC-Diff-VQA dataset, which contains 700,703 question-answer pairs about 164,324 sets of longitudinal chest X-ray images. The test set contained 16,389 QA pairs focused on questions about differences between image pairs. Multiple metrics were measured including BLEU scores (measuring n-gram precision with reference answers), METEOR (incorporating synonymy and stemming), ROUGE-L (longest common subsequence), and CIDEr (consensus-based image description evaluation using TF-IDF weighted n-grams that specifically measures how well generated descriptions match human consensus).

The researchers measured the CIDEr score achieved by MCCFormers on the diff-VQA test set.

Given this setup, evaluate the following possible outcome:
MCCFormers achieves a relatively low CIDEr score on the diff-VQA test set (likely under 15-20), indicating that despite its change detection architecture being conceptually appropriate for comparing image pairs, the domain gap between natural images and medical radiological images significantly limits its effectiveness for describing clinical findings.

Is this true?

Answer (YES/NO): NO